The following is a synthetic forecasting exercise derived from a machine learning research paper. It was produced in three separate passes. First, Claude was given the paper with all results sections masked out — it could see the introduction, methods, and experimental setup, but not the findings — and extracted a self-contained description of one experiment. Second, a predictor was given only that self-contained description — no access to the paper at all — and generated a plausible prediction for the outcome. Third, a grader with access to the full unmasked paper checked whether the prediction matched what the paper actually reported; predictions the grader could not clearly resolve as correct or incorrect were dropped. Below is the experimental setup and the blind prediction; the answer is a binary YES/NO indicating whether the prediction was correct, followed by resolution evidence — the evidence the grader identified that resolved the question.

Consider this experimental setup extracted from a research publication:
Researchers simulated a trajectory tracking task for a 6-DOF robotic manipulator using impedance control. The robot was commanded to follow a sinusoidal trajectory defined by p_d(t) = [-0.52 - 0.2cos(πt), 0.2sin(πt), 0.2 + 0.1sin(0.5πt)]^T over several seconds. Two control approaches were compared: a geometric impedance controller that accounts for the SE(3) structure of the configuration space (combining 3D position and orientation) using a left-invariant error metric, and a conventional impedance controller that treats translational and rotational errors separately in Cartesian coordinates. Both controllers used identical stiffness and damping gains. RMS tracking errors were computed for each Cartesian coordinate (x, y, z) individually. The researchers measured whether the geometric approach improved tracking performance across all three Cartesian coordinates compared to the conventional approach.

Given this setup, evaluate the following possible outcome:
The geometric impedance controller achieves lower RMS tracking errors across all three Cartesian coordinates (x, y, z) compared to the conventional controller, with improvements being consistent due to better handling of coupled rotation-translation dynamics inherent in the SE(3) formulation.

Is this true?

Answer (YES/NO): NO